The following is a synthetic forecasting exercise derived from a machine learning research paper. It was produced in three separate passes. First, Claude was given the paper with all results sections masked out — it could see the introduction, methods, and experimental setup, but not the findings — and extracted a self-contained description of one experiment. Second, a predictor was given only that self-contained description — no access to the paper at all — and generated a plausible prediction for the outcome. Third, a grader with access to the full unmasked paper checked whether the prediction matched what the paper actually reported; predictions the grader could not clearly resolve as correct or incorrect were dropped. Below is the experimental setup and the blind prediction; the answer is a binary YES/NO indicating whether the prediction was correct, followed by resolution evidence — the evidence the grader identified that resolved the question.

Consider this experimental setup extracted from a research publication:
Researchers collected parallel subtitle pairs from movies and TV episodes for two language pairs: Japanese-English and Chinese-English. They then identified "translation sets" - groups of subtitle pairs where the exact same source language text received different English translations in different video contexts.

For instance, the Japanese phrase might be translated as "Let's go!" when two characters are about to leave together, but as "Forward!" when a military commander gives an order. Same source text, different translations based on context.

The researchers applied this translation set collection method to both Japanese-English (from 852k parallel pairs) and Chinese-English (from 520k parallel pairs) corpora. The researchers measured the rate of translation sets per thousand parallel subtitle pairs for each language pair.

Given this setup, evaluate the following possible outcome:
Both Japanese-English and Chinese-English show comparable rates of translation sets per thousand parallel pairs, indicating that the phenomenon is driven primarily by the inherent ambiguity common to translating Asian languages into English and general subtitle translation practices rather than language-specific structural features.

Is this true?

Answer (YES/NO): YES